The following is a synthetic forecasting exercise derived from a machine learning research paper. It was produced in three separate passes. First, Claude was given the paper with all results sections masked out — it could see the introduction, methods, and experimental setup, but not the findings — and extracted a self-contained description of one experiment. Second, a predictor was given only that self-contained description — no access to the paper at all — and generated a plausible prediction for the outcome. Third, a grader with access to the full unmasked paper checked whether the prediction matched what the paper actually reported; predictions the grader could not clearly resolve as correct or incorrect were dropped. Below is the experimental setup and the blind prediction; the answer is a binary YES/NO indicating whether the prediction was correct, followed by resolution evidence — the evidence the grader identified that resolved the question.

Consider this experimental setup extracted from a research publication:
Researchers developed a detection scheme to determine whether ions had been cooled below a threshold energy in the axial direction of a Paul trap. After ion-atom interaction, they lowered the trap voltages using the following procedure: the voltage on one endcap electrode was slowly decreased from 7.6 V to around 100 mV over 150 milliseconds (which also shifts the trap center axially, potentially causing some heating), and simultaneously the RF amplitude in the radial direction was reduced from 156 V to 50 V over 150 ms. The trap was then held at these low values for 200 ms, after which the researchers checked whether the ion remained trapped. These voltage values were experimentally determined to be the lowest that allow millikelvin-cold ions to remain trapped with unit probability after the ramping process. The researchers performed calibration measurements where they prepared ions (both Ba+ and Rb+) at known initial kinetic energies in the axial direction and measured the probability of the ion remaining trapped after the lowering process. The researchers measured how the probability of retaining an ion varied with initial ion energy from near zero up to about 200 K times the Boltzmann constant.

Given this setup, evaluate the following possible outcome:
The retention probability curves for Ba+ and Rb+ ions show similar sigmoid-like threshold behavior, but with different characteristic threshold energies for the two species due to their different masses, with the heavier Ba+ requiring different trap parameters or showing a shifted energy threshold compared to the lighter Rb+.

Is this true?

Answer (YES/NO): NO